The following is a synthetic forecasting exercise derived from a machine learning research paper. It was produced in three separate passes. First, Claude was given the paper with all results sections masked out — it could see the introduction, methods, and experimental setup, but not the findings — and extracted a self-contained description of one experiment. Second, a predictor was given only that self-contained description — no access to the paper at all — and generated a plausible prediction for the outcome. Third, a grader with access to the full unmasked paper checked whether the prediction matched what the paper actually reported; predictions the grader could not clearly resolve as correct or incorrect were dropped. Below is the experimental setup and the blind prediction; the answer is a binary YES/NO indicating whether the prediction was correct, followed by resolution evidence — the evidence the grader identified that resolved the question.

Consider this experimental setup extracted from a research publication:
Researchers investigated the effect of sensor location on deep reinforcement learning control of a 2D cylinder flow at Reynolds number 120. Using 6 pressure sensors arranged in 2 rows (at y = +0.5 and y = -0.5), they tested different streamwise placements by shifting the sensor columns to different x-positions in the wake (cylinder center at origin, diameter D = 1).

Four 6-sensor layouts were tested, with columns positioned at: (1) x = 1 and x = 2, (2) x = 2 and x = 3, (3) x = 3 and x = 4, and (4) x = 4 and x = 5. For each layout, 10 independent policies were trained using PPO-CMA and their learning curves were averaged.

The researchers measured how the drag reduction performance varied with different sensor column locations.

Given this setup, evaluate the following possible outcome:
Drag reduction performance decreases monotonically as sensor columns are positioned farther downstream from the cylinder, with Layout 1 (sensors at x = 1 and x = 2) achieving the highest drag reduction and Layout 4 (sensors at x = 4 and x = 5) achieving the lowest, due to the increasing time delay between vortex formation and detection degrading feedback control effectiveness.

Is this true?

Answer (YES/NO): YES